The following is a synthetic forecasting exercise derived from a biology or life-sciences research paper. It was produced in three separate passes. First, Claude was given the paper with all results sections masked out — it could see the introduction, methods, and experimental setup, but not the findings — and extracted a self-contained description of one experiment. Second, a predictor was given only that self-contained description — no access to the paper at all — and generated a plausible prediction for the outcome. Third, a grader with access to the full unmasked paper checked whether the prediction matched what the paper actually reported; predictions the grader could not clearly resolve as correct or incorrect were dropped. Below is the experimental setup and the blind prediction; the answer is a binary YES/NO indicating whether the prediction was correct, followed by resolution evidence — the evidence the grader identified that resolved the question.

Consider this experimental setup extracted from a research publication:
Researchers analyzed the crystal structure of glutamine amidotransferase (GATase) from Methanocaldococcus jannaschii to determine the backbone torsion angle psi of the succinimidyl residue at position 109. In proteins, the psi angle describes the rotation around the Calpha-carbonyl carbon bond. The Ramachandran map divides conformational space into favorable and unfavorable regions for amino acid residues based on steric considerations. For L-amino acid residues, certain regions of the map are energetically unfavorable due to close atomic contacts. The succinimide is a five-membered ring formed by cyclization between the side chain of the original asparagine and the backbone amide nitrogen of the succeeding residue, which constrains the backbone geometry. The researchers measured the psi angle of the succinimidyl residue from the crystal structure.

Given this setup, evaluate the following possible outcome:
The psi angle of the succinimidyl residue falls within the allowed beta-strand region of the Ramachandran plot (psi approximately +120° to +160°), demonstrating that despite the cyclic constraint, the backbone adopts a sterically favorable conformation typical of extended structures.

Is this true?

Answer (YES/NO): NO